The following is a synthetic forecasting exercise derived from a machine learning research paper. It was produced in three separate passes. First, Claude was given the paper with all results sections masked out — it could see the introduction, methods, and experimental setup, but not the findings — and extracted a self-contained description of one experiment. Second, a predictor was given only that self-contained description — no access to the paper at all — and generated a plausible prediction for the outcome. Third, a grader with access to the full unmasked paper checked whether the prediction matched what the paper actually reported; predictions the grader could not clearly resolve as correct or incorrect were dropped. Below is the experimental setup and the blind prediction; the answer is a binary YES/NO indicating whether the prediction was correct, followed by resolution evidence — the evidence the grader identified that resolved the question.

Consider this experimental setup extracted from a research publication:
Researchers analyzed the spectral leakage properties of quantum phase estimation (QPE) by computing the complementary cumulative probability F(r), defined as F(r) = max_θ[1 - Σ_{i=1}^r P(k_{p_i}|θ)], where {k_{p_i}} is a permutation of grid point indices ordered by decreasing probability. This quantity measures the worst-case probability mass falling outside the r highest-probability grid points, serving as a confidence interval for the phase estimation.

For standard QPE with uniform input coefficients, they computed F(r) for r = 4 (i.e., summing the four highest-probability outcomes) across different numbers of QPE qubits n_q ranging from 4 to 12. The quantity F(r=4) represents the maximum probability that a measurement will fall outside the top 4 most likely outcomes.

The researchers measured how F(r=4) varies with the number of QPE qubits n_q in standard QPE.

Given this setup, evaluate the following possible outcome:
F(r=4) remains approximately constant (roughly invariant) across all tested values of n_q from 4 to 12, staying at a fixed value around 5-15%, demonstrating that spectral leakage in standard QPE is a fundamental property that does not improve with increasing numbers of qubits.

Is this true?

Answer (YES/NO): YES